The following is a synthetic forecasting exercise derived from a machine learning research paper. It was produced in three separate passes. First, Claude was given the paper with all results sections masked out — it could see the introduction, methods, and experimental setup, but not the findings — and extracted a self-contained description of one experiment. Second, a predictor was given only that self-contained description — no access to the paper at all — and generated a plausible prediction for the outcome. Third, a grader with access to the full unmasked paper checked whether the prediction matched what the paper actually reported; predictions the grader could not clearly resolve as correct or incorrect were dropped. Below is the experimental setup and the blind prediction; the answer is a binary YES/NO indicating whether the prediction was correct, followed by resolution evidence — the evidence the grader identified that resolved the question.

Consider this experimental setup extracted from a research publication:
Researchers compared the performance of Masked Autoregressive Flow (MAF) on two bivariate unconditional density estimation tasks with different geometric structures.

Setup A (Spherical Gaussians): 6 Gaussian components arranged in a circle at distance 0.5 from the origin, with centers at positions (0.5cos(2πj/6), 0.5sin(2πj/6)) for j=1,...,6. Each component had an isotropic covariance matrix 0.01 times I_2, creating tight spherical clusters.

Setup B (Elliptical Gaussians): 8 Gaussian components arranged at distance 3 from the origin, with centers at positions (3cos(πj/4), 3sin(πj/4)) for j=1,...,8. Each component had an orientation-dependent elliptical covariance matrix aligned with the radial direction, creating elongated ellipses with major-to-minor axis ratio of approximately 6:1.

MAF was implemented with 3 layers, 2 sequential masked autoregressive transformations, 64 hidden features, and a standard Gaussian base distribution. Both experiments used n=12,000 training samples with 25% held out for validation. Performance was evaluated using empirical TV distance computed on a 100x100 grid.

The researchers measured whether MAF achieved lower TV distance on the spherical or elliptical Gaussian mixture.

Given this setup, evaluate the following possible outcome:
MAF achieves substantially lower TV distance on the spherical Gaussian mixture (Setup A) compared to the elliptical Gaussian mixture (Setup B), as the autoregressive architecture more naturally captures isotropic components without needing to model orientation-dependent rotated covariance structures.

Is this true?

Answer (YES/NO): NO